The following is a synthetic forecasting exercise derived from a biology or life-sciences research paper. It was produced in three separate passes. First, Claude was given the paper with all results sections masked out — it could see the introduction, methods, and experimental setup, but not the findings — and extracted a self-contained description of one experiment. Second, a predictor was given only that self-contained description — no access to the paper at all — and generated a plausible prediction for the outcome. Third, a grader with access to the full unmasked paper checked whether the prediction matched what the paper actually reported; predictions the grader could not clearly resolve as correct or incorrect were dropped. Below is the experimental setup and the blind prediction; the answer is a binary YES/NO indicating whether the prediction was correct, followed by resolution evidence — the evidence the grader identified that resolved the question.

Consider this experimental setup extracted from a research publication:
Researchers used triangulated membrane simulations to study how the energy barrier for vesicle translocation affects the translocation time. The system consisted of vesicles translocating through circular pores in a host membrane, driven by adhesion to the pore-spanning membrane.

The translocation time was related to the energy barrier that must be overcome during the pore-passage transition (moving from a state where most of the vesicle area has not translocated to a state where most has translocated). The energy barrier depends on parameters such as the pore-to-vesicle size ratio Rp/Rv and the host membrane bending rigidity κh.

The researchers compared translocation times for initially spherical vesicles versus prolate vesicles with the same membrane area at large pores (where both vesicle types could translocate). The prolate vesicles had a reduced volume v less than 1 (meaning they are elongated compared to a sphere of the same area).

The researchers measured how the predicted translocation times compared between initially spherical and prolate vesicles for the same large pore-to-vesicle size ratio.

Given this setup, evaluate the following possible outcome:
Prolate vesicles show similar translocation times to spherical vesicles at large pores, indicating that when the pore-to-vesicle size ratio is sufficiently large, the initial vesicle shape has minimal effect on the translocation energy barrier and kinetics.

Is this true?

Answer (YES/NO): NO